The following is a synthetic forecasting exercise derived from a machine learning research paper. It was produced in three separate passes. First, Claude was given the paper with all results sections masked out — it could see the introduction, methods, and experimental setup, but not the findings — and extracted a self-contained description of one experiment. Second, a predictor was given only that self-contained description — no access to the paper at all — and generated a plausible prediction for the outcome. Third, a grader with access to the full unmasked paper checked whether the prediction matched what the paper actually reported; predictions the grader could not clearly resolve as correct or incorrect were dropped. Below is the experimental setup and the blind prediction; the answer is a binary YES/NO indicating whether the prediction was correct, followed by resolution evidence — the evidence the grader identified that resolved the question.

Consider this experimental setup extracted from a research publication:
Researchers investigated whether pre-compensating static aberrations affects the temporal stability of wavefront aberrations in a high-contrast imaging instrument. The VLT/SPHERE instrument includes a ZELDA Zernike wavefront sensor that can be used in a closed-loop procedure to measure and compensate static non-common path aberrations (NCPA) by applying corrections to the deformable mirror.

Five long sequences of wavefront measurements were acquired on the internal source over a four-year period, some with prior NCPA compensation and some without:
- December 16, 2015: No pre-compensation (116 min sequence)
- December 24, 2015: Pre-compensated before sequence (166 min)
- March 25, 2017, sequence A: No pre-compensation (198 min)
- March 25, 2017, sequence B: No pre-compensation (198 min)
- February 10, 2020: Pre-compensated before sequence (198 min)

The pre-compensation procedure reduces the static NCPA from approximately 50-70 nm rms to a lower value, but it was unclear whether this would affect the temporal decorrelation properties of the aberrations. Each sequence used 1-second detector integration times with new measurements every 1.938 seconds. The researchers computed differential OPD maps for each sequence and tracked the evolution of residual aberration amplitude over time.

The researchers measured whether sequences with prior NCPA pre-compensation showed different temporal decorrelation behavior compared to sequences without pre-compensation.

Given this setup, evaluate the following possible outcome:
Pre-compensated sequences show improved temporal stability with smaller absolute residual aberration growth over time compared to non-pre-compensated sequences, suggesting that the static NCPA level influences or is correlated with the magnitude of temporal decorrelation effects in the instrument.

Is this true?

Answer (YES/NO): NO